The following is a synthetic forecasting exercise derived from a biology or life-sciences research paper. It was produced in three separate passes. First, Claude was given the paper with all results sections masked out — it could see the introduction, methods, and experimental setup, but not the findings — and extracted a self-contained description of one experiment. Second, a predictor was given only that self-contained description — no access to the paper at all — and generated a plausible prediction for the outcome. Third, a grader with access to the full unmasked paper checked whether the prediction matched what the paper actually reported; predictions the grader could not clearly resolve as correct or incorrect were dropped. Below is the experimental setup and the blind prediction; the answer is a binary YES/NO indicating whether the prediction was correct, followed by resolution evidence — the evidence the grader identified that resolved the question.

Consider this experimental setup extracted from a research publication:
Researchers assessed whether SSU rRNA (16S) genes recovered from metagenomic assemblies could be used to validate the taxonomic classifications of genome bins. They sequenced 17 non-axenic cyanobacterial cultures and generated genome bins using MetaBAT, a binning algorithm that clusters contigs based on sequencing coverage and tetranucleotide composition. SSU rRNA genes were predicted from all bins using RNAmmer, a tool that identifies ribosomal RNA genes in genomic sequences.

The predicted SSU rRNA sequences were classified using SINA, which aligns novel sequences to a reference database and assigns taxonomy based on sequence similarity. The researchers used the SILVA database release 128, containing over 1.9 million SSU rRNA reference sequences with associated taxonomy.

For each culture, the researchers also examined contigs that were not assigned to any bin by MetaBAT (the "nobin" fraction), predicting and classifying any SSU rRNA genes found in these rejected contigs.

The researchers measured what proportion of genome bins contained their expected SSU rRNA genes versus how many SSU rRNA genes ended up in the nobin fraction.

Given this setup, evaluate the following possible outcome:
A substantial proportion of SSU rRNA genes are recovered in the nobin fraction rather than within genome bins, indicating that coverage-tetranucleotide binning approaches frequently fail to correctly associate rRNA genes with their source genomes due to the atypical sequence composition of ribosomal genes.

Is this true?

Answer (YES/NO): YES